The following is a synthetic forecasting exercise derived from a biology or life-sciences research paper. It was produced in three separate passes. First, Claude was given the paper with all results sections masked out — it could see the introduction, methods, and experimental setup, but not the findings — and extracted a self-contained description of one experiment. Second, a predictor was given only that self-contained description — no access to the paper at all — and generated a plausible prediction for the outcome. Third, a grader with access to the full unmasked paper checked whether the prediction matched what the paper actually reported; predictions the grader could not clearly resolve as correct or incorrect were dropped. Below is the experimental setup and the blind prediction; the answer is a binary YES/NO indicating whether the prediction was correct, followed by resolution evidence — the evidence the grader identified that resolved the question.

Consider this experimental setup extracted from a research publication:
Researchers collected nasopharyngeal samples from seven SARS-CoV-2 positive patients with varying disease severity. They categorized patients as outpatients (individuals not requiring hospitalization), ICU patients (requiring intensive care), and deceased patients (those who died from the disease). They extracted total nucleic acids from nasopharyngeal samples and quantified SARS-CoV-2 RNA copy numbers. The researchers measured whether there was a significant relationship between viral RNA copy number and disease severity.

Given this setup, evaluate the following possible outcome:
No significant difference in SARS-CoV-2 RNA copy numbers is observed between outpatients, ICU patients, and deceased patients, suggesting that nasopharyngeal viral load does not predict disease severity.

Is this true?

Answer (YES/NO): YES